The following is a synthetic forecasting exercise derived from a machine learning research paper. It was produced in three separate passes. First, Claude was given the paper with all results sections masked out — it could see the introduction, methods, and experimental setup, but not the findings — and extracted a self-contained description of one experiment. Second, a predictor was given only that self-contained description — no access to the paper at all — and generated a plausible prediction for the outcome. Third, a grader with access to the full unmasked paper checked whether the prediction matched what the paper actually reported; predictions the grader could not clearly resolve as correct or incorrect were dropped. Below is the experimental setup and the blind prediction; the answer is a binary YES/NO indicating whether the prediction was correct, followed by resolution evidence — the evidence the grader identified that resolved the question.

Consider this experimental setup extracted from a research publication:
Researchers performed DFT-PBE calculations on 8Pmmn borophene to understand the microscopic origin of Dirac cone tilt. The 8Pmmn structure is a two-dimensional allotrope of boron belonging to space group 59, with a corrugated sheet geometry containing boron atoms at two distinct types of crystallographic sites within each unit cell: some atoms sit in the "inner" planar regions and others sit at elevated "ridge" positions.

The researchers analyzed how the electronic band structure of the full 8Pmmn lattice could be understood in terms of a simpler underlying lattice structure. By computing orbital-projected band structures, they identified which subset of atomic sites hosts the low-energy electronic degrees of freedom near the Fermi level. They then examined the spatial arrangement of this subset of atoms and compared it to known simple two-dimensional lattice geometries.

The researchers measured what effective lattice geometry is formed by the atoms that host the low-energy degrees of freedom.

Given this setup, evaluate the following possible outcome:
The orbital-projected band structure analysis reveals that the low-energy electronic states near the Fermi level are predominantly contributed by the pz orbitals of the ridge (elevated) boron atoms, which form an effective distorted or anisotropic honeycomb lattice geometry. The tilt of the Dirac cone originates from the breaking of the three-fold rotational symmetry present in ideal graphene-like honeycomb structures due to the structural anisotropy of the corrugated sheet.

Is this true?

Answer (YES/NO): NO